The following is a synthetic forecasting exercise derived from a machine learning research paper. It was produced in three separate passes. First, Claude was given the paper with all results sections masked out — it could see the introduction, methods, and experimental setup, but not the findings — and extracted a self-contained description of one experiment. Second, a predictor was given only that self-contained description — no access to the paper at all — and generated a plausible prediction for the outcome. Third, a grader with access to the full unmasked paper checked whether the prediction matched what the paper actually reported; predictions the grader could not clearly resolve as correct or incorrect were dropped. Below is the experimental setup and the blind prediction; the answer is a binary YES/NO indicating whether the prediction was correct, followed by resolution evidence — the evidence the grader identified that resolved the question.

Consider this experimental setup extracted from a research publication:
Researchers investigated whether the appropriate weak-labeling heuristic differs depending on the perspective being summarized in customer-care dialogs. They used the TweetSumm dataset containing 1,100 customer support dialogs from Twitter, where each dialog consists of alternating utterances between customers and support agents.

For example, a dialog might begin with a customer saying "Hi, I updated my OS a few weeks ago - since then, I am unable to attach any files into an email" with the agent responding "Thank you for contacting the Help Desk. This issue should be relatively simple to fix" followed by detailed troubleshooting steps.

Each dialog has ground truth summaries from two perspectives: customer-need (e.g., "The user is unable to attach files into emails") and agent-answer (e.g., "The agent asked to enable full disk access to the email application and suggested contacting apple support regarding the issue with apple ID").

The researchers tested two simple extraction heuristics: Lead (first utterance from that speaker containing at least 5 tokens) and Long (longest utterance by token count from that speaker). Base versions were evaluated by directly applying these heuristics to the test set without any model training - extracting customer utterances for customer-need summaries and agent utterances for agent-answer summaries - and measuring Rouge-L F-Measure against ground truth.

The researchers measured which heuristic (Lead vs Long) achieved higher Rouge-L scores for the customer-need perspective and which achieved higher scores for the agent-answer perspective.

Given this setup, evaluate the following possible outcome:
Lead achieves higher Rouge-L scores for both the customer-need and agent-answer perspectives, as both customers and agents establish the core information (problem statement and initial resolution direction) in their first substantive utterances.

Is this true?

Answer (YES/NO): NO